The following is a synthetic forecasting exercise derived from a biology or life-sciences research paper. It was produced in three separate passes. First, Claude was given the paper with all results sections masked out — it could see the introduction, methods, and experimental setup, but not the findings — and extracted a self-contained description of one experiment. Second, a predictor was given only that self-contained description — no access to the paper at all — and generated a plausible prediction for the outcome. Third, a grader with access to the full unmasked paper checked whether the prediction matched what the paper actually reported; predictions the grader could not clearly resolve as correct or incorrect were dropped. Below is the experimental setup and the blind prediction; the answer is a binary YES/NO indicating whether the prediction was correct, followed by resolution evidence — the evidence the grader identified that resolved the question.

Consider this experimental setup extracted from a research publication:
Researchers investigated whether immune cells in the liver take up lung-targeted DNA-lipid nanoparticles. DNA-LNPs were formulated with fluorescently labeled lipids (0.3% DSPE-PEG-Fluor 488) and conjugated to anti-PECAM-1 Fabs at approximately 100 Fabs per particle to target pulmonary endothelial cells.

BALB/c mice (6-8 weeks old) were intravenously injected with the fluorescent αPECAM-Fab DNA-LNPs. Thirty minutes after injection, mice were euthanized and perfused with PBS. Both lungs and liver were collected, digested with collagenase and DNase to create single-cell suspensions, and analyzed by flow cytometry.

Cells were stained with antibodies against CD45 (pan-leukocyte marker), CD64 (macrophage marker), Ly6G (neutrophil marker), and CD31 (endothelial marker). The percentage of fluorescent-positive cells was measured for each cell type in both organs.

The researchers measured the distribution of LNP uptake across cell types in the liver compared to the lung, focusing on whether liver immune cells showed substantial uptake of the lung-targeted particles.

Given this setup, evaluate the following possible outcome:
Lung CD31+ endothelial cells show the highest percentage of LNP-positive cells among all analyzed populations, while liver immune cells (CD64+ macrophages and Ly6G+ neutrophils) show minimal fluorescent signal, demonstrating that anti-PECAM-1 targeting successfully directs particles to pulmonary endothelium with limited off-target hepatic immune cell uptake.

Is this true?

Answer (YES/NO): YES